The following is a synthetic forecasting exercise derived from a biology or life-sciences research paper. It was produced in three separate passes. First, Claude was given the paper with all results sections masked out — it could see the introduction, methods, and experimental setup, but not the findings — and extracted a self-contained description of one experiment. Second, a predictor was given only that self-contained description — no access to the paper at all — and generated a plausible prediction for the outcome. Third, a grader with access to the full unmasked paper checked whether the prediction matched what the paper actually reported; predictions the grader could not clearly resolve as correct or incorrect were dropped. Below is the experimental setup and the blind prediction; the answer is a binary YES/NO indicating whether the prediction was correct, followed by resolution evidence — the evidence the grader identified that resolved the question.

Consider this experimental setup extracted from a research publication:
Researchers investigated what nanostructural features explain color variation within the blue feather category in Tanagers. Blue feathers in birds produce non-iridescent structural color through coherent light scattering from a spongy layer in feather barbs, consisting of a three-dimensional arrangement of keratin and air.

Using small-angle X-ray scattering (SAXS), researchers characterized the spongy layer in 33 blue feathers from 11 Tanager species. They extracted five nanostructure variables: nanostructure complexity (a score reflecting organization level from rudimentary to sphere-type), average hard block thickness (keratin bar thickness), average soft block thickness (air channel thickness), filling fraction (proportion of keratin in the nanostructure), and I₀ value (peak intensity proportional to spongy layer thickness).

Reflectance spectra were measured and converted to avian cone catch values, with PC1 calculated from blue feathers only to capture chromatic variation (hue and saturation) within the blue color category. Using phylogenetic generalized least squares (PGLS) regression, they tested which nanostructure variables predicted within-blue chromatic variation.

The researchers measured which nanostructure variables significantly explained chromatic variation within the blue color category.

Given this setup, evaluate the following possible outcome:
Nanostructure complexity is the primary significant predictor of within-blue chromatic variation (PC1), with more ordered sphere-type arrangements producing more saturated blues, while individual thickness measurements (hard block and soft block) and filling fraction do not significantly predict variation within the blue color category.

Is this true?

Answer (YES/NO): NO